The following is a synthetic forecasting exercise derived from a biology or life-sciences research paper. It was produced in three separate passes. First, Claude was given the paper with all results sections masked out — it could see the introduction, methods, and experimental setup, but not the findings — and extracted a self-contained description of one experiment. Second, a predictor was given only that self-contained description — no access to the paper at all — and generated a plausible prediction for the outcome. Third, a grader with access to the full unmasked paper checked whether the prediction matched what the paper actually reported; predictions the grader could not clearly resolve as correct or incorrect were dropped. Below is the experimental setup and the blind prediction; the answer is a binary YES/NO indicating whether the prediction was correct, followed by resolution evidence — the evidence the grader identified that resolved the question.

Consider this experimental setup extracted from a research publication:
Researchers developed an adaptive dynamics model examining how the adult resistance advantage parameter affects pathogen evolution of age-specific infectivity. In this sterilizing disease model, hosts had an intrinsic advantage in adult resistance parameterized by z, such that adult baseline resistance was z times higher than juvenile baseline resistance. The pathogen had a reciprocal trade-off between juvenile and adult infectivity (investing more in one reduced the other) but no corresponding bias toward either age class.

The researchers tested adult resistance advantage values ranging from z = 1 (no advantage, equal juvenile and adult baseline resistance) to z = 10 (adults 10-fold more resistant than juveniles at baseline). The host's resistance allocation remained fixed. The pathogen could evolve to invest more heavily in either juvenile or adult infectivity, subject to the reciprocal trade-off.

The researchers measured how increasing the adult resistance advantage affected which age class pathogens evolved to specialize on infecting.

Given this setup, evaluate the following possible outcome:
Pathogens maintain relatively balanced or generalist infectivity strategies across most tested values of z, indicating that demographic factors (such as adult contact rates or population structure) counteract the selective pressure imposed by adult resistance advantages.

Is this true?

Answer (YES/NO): NO